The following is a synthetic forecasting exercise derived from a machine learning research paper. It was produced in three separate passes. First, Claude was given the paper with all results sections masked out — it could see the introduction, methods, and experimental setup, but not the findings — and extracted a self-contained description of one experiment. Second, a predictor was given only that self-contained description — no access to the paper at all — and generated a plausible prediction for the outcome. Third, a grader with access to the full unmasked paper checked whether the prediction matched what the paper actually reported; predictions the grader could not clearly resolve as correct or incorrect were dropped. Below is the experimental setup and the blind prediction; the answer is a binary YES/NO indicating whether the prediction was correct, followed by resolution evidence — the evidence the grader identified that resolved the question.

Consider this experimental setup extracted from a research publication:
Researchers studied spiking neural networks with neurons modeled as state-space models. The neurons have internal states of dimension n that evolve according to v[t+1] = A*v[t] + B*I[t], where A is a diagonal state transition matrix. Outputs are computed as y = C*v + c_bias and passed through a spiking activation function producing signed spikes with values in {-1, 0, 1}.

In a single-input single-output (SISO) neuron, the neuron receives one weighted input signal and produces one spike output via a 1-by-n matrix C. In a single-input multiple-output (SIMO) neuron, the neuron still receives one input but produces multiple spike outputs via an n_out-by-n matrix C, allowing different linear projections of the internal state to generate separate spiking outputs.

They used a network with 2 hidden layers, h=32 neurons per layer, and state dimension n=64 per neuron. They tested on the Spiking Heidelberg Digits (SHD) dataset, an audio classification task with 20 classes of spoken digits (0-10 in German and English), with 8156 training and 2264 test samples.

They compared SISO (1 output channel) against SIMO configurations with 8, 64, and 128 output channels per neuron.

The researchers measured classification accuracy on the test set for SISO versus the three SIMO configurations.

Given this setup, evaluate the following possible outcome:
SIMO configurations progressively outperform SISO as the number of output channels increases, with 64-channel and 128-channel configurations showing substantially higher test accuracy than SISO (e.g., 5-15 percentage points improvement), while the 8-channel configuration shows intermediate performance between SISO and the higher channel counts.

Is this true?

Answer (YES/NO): NO